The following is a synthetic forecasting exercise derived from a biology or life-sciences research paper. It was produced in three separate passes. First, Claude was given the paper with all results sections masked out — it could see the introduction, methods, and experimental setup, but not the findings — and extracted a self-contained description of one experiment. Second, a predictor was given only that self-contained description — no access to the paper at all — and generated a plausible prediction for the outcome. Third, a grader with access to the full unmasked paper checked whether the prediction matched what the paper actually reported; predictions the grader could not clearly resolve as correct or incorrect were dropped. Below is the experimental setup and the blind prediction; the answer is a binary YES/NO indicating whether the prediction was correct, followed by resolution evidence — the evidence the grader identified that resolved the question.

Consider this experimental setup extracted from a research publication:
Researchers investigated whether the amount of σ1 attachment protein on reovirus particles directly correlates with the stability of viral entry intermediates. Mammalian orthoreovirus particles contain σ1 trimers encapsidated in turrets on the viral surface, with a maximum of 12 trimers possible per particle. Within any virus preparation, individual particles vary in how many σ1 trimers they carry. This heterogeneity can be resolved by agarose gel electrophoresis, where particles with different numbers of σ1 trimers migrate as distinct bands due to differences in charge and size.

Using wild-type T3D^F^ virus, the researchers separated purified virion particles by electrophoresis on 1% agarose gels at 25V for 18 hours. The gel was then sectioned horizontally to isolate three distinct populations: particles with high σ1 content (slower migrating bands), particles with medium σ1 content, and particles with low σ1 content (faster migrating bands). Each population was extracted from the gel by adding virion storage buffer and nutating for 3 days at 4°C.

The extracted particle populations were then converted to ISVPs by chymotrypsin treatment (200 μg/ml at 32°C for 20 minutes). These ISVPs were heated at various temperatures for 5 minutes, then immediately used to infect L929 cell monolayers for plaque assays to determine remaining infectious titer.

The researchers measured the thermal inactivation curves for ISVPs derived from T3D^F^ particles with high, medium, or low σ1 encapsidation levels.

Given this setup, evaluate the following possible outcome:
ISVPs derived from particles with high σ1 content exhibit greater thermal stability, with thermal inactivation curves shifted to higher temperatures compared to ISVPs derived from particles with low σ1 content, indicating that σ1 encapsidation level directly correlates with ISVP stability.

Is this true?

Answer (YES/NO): YES